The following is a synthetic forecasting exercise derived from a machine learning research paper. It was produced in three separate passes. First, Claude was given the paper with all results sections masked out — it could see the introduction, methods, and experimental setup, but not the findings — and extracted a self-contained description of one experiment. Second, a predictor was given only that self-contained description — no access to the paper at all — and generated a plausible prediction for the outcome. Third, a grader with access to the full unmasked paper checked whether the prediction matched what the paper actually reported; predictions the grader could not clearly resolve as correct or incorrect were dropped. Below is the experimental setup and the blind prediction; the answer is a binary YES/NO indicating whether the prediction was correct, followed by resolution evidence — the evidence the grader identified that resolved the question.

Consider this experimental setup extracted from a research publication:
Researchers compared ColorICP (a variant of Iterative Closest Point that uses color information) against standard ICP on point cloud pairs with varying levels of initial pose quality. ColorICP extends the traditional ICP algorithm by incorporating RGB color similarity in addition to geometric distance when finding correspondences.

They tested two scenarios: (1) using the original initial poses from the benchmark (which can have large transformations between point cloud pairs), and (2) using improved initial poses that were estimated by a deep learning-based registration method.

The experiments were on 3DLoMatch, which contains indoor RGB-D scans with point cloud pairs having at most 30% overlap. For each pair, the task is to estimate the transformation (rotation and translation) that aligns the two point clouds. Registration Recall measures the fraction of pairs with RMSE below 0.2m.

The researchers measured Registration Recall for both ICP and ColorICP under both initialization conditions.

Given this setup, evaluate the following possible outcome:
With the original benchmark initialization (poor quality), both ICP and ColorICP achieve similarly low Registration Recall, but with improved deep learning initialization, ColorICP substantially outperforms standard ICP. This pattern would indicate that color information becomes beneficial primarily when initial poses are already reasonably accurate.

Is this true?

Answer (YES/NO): NO